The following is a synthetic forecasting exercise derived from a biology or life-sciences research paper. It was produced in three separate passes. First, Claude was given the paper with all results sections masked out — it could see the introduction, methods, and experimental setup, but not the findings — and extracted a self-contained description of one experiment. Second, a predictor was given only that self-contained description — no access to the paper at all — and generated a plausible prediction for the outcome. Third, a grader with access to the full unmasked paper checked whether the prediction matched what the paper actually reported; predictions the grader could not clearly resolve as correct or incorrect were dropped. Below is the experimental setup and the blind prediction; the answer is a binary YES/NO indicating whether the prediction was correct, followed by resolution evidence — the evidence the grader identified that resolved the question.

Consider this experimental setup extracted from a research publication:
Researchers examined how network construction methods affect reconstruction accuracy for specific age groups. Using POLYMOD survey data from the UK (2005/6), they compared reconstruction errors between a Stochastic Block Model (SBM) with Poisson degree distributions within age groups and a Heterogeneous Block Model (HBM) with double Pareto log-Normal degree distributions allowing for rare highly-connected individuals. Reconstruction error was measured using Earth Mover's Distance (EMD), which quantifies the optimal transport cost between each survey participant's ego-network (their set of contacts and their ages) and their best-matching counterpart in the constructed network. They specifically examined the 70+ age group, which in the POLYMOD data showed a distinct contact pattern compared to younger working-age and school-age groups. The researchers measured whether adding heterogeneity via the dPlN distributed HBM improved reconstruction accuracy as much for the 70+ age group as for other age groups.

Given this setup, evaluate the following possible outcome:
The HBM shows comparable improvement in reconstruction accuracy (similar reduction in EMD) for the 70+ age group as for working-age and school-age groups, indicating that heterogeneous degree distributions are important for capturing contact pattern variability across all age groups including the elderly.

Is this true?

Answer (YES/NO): NO